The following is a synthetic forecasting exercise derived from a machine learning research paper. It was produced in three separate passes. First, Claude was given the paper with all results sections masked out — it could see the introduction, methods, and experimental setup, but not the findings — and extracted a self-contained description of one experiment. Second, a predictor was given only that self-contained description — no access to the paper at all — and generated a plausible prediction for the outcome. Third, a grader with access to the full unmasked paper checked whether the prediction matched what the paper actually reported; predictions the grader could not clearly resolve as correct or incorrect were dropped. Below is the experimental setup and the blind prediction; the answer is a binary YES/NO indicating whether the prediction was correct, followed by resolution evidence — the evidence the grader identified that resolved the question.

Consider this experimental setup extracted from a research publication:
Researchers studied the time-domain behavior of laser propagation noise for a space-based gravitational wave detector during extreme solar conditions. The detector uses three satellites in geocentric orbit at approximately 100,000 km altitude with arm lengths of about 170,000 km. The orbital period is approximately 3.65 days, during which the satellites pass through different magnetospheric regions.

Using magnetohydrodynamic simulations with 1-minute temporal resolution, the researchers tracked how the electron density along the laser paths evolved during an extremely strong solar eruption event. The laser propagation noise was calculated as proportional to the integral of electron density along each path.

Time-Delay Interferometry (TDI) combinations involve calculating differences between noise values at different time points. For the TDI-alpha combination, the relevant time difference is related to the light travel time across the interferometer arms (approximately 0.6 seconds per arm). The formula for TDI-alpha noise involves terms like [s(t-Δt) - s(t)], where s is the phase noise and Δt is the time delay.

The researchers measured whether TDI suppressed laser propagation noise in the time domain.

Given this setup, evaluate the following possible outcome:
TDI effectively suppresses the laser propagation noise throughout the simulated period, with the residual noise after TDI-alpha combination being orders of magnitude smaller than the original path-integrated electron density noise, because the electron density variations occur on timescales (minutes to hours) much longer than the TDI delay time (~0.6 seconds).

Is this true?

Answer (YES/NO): YES